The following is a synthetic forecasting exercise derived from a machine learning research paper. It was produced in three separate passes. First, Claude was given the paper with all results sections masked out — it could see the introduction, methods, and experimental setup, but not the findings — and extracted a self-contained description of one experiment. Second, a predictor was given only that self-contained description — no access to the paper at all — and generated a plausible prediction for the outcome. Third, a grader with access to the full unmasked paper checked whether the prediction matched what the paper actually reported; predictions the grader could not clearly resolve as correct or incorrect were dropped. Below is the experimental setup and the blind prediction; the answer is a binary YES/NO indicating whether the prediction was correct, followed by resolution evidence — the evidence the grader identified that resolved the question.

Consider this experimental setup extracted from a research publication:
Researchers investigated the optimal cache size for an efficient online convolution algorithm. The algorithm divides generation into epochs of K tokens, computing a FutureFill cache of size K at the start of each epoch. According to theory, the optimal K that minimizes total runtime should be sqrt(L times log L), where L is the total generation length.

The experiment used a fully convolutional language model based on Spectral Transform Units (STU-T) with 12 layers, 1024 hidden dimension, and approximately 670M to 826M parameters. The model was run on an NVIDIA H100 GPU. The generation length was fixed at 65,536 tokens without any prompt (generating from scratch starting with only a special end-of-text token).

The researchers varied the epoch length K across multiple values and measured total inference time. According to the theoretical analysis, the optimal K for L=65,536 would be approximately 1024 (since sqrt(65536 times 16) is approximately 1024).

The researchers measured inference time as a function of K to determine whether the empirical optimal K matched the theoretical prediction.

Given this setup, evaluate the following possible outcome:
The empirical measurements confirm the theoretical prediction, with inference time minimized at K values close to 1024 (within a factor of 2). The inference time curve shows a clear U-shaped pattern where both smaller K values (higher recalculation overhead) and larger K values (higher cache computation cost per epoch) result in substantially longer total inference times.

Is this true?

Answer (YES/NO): YES